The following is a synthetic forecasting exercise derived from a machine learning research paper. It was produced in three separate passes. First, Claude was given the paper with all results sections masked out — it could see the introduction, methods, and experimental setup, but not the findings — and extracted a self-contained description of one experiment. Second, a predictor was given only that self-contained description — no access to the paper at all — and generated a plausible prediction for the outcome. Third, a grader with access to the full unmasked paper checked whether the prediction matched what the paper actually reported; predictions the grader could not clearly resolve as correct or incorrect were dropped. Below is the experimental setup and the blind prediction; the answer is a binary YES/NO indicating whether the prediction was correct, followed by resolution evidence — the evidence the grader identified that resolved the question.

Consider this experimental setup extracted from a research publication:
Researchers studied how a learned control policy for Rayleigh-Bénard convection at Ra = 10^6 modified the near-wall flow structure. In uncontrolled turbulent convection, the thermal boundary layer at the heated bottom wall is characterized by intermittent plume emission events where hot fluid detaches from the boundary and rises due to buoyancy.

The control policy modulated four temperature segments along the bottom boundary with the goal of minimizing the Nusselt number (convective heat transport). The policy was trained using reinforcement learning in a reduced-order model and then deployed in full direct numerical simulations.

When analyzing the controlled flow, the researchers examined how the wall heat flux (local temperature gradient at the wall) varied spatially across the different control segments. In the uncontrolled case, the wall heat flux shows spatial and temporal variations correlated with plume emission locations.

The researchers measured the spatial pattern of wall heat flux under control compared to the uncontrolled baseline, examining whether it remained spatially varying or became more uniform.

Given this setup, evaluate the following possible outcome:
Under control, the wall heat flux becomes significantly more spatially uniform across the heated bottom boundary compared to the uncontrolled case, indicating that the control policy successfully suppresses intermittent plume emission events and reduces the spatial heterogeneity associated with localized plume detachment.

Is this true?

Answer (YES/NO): NO